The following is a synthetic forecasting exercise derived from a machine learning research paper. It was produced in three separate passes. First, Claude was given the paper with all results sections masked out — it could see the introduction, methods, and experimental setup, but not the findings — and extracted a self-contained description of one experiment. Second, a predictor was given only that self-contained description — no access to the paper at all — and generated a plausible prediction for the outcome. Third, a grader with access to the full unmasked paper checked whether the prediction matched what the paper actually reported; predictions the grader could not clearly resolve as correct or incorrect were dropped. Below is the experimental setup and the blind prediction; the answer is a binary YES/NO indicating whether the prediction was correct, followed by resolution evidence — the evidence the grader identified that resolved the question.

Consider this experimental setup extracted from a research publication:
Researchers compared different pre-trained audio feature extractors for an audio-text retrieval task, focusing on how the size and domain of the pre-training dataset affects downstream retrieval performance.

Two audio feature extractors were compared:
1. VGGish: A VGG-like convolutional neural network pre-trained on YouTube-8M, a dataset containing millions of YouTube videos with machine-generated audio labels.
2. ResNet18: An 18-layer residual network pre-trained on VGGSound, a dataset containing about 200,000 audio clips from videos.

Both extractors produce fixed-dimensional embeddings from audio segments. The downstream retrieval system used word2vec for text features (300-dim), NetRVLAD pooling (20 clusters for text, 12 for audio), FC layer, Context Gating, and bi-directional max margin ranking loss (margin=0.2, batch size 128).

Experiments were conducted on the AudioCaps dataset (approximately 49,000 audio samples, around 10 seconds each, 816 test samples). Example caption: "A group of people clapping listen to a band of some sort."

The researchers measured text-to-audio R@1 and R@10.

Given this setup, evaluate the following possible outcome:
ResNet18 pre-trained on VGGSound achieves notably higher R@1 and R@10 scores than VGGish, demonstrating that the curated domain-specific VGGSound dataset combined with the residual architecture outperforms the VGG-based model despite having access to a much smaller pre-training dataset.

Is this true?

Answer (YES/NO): YES